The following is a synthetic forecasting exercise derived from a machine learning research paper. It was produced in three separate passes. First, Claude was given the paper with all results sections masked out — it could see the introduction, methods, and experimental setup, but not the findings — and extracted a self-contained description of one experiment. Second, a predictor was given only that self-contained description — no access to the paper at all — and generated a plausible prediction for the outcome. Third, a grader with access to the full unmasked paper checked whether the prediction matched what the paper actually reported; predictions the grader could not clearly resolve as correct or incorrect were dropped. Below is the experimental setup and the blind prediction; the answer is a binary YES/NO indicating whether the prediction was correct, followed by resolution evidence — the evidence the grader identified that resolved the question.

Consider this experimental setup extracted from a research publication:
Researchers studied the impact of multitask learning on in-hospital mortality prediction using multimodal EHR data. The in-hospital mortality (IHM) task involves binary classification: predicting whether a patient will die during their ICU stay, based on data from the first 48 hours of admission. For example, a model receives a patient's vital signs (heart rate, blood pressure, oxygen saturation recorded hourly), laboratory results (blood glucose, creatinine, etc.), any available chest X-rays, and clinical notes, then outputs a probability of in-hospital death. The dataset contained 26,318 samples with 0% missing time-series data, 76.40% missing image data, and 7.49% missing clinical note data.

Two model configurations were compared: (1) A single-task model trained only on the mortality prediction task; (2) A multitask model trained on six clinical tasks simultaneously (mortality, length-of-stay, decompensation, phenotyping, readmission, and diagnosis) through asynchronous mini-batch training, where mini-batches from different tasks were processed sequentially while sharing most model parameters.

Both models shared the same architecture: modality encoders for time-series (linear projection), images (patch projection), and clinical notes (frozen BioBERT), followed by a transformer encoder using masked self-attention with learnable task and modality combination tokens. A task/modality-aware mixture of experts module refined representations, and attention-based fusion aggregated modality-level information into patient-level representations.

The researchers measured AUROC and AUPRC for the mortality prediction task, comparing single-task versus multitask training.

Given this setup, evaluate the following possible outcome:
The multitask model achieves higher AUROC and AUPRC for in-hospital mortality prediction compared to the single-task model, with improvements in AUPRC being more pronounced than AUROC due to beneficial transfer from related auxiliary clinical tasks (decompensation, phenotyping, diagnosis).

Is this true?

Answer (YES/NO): YES